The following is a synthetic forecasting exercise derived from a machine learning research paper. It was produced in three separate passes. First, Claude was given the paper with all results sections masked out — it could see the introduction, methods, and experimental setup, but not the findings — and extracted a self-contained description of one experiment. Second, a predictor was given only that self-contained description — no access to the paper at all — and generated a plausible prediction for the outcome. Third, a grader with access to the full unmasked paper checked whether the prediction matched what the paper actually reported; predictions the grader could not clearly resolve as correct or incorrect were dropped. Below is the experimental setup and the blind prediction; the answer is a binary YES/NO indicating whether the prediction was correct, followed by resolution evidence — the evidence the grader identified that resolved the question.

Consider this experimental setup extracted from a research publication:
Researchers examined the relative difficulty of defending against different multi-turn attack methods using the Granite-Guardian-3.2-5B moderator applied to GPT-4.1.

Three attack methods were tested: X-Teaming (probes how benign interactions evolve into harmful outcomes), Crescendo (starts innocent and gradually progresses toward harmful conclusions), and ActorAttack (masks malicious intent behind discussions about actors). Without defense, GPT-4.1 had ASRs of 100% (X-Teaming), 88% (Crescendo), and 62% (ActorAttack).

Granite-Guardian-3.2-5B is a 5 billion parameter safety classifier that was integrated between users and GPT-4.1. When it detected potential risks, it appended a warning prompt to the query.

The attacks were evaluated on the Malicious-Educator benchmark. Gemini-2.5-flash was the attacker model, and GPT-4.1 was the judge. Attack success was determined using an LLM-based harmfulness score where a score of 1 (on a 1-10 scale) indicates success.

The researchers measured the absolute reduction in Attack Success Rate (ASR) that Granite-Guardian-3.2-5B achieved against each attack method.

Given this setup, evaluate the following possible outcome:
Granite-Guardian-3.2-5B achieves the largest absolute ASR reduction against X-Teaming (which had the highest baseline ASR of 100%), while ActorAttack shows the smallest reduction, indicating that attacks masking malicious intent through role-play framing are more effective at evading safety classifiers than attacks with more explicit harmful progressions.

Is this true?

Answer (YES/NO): NO